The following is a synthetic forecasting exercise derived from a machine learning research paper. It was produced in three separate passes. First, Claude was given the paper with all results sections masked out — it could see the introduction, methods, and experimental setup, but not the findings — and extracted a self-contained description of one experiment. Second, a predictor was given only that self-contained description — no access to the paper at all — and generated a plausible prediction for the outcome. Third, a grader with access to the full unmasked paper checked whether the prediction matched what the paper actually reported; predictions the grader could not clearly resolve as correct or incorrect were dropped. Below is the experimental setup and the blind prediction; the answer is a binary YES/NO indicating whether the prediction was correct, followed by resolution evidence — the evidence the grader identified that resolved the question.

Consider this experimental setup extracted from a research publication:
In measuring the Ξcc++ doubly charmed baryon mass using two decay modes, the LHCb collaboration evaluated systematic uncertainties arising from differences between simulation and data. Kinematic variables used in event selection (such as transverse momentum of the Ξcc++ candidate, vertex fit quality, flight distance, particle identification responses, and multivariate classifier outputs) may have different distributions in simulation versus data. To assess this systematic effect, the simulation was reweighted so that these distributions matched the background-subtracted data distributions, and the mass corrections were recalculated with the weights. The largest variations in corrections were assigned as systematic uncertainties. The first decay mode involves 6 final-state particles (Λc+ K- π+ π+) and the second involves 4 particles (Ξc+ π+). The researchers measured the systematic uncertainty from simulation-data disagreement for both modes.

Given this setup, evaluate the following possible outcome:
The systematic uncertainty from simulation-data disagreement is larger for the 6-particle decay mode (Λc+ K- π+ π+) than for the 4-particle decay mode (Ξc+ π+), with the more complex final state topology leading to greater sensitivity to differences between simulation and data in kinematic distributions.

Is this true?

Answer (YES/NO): YES